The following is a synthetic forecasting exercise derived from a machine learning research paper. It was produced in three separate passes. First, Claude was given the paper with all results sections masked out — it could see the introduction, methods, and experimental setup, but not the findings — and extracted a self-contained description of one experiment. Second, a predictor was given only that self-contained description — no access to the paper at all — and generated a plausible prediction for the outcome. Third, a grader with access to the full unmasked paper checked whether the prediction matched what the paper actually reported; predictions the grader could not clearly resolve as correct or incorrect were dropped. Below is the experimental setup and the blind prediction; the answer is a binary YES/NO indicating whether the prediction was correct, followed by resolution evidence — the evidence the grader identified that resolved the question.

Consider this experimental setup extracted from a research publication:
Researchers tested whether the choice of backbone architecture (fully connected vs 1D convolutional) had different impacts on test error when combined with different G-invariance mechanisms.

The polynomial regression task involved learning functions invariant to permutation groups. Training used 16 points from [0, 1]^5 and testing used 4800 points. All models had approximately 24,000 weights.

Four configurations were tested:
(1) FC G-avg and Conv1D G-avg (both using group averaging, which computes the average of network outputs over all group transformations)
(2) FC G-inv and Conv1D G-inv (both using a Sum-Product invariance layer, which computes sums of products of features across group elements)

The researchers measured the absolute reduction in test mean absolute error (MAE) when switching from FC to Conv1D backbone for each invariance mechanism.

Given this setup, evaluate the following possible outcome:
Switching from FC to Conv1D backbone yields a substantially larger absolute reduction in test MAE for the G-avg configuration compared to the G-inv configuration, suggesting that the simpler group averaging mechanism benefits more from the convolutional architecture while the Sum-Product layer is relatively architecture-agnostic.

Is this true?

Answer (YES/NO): NO